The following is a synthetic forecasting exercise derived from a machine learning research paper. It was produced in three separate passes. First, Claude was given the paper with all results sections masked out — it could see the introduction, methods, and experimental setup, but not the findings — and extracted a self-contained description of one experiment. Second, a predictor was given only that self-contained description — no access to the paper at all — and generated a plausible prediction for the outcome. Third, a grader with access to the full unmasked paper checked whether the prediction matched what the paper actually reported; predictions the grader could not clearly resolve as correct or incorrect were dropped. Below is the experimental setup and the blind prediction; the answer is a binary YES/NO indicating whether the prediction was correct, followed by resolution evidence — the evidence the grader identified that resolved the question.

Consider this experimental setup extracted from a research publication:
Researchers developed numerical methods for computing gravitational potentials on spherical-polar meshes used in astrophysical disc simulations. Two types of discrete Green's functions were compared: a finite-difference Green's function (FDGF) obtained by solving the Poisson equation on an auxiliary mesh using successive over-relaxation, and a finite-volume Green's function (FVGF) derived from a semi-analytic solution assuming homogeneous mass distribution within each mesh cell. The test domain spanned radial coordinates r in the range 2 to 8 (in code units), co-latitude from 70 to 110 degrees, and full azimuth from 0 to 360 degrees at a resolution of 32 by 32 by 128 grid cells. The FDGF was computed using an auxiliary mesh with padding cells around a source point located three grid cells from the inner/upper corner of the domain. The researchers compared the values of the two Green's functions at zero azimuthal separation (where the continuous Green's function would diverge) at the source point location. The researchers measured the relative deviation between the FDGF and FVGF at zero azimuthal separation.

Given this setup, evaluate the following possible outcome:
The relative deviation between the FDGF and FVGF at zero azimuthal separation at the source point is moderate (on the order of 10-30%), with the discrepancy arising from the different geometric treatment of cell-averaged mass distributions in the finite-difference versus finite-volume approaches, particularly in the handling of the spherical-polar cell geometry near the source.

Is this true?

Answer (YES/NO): YES